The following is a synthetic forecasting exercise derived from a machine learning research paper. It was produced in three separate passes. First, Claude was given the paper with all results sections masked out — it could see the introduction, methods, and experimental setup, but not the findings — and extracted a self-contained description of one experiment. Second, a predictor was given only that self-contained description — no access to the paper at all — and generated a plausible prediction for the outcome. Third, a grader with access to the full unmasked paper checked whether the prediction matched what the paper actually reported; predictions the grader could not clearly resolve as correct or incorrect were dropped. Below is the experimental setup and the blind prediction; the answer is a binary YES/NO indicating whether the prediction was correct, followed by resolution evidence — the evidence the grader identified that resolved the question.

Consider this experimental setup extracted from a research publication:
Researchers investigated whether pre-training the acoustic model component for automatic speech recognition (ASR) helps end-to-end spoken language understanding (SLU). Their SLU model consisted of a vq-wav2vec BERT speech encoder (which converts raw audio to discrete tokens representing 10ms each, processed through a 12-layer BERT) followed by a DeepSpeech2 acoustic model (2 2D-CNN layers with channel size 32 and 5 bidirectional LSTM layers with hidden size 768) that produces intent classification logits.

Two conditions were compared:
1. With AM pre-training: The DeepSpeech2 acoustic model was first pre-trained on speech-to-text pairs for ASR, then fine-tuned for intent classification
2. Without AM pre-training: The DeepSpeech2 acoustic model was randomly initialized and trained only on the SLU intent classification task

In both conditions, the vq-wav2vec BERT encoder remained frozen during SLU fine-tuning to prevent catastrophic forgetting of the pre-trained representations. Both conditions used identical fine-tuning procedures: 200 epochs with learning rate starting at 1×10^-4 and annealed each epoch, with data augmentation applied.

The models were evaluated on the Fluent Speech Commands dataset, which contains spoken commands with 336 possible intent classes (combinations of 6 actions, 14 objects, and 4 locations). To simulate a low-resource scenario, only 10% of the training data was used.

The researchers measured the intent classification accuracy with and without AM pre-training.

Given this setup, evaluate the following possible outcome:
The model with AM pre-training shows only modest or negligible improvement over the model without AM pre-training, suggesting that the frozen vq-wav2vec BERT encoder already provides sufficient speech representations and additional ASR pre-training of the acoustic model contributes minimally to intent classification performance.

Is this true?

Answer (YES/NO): NO